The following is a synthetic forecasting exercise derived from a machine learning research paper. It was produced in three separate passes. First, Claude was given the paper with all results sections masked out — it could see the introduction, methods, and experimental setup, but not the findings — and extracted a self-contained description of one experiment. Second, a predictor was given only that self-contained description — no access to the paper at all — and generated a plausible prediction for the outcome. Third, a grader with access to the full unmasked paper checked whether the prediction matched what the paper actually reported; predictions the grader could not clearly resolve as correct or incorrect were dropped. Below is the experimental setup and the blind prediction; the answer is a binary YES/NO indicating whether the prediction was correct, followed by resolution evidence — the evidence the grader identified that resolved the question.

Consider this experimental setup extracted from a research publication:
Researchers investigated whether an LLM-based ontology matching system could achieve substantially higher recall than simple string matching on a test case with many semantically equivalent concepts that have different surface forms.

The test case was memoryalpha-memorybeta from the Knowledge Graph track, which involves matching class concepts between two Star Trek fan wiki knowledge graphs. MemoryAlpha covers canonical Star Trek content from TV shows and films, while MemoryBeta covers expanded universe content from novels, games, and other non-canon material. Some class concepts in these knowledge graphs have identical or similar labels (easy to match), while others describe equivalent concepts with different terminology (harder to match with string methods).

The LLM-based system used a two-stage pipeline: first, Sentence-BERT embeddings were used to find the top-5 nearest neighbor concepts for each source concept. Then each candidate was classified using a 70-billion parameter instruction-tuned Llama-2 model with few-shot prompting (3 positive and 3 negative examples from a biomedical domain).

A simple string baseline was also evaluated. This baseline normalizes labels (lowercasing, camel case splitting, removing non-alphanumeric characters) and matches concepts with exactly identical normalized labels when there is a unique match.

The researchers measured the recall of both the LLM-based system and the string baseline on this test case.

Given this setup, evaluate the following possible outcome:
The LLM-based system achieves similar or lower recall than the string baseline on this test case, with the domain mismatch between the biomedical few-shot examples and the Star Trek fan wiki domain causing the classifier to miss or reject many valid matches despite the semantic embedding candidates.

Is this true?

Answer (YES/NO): NO